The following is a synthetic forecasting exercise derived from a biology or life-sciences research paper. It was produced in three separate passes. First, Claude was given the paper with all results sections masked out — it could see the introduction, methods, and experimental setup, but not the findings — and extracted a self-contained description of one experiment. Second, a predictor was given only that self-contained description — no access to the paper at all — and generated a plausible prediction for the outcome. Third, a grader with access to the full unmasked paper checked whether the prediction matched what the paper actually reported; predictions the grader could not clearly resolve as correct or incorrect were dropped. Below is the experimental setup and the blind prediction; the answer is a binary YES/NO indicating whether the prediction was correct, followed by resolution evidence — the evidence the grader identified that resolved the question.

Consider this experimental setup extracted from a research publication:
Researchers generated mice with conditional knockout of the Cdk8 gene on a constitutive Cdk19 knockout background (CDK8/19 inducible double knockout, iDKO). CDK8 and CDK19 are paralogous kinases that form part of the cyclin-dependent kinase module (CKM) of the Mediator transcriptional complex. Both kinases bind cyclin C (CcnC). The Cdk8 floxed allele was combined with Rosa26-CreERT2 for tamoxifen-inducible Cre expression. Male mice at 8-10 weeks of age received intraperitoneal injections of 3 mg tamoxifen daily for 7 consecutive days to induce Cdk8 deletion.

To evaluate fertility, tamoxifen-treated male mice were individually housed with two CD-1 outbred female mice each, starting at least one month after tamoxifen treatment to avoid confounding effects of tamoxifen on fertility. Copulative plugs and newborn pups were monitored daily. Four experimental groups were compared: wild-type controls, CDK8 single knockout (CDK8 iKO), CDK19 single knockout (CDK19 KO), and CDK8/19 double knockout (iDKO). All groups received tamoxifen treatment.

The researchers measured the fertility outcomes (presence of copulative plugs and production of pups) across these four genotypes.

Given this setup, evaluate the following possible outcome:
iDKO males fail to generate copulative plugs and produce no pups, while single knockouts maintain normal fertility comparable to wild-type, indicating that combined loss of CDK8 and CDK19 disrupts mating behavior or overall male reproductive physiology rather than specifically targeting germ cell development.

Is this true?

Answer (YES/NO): NO